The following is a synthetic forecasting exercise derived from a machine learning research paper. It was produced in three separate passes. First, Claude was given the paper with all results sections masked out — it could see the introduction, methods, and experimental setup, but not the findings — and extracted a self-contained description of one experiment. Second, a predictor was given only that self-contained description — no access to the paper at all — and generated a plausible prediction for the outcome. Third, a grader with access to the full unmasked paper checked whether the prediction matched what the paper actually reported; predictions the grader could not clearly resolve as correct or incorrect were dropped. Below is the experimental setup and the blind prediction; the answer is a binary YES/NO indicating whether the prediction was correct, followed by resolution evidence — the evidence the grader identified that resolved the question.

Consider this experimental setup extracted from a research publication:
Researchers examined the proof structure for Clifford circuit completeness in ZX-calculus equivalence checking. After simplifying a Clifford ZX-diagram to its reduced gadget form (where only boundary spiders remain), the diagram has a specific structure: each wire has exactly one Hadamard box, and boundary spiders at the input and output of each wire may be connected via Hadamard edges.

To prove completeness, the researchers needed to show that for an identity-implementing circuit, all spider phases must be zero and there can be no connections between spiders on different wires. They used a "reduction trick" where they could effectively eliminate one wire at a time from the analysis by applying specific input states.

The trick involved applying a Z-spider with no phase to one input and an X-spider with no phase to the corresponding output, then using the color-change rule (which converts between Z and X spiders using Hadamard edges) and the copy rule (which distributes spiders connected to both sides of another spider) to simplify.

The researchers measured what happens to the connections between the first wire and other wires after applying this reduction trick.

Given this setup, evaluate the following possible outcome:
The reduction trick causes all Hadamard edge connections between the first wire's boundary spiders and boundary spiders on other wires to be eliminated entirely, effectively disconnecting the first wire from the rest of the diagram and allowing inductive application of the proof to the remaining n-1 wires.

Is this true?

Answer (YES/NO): NO